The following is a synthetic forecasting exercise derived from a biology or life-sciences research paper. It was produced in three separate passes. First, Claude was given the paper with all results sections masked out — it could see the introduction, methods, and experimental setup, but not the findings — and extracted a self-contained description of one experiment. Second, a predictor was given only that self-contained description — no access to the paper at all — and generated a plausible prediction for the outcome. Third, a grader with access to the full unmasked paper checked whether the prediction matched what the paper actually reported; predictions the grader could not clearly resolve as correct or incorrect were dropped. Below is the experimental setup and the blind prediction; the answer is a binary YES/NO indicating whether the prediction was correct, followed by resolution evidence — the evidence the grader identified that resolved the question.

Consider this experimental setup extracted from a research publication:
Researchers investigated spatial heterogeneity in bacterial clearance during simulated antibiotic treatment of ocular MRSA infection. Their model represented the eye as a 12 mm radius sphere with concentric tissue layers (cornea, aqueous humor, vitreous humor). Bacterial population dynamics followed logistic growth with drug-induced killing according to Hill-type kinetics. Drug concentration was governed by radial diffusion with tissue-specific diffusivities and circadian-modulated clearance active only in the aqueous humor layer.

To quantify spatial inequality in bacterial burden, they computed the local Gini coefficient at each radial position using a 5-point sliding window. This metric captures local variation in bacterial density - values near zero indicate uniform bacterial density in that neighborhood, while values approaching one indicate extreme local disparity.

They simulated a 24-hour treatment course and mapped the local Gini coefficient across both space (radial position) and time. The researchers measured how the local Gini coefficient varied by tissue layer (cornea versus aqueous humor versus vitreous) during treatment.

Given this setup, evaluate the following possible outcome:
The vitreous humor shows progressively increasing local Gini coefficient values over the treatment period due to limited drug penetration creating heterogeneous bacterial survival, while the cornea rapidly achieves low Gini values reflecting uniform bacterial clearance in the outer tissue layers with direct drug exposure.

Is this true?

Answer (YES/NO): NO